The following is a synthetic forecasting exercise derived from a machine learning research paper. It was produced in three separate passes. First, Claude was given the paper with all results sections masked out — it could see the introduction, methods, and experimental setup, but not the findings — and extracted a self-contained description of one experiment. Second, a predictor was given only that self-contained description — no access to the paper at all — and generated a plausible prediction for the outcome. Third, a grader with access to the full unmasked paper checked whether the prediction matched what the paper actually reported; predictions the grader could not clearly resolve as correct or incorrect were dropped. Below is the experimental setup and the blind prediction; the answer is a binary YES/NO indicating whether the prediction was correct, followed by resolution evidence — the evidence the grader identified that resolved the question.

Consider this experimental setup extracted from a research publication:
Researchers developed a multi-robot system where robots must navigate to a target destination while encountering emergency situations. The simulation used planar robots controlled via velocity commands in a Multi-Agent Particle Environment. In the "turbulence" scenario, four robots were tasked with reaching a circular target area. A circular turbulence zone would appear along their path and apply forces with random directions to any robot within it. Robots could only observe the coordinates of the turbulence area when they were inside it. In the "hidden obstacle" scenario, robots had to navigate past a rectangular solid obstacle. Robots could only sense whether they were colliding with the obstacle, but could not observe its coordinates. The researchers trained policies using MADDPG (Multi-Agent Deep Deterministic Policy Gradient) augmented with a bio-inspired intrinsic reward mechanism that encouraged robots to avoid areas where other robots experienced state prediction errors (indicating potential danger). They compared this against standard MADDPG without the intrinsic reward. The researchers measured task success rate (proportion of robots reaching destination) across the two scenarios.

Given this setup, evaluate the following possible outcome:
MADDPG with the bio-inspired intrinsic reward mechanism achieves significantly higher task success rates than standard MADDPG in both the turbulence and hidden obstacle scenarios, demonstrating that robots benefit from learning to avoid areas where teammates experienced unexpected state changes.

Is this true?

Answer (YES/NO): NO